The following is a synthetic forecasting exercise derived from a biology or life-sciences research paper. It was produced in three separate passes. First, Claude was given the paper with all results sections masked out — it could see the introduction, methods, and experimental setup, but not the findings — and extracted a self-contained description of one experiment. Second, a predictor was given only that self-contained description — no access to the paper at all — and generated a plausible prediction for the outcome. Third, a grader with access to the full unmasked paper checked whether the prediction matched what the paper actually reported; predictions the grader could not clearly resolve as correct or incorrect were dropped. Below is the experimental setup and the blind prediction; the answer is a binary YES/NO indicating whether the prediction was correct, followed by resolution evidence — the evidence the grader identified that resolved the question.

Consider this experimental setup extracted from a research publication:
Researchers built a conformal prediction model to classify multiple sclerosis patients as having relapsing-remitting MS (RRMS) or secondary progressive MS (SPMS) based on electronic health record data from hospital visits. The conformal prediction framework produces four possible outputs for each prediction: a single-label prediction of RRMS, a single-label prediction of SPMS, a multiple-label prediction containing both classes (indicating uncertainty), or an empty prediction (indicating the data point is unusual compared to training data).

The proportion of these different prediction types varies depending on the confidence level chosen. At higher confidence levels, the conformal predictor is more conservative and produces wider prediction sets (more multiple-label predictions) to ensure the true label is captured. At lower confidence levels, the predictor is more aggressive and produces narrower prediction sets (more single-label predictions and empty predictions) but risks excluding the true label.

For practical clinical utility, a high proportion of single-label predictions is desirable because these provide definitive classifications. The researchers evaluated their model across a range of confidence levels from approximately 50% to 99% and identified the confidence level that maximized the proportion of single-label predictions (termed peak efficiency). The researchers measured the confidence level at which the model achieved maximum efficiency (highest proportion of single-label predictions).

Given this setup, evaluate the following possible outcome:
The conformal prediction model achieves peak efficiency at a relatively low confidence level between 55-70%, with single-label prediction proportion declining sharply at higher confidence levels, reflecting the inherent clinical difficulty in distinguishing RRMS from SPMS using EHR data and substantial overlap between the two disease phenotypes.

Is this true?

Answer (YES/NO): NO